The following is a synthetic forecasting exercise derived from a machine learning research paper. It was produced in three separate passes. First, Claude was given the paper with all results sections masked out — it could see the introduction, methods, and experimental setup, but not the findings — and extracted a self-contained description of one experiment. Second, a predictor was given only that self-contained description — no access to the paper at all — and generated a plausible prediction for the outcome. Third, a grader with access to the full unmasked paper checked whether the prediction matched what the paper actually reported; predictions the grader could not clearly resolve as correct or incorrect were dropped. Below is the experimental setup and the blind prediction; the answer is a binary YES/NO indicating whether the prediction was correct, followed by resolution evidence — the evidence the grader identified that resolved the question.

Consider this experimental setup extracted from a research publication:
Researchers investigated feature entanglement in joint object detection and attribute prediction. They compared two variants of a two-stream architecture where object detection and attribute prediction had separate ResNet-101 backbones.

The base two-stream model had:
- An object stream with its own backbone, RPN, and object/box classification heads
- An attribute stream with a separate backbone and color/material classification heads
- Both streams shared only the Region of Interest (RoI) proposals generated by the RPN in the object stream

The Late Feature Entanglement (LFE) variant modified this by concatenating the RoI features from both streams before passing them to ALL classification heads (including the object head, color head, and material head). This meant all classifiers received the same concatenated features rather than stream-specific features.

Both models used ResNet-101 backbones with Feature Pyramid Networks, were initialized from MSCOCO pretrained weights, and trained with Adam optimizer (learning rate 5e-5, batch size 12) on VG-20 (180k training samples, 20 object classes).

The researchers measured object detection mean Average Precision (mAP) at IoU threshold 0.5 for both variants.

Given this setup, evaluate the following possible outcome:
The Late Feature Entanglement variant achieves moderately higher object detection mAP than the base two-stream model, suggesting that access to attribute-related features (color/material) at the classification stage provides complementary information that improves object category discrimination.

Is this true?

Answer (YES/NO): NO